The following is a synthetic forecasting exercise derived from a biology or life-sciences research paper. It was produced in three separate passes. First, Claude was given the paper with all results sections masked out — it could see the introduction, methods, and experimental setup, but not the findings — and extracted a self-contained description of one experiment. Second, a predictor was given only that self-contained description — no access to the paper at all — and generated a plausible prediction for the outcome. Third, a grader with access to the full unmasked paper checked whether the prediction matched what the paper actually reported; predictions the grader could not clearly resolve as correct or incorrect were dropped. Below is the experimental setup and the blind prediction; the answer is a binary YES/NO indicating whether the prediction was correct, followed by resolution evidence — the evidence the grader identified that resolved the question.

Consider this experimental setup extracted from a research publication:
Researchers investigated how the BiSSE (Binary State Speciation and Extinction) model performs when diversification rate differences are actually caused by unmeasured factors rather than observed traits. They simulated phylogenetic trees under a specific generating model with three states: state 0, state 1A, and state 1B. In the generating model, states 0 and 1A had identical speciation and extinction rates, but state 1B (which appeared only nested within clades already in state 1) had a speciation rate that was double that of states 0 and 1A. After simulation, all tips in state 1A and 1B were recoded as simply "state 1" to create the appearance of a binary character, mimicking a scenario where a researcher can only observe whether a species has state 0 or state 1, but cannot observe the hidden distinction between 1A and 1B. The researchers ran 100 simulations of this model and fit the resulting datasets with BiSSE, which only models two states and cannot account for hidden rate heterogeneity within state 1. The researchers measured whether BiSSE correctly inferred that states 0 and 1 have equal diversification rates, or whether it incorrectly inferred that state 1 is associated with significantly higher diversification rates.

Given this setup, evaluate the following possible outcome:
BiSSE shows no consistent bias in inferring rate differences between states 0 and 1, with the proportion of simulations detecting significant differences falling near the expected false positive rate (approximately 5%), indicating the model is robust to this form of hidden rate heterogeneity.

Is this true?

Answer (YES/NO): NO